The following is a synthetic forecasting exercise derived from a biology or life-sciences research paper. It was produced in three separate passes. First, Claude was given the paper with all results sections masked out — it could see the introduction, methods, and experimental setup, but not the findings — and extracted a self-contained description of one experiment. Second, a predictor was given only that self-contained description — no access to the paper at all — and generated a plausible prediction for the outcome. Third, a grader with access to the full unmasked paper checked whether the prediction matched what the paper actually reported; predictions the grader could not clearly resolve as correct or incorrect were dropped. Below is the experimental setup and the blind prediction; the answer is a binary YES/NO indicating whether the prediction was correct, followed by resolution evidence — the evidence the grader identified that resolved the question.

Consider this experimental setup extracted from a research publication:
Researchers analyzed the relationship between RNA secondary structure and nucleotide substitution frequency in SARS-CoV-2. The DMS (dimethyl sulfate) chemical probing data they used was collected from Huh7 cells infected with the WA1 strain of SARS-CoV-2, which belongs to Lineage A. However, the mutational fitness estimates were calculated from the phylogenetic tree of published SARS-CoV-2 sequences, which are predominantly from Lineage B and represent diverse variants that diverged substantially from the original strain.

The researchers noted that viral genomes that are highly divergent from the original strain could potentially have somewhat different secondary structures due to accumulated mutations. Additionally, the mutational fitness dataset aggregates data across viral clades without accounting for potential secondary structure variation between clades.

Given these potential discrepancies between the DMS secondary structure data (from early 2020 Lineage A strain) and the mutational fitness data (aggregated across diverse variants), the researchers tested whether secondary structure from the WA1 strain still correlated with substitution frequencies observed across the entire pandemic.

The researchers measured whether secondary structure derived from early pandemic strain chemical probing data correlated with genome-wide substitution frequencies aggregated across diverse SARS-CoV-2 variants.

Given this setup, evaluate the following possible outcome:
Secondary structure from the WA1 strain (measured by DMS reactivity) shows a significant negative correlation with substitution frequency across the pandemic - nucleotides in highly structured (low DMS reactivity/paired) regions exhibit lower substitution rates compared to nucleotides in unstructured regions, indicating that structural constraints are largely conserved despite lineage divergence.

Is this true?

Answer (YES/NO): YES